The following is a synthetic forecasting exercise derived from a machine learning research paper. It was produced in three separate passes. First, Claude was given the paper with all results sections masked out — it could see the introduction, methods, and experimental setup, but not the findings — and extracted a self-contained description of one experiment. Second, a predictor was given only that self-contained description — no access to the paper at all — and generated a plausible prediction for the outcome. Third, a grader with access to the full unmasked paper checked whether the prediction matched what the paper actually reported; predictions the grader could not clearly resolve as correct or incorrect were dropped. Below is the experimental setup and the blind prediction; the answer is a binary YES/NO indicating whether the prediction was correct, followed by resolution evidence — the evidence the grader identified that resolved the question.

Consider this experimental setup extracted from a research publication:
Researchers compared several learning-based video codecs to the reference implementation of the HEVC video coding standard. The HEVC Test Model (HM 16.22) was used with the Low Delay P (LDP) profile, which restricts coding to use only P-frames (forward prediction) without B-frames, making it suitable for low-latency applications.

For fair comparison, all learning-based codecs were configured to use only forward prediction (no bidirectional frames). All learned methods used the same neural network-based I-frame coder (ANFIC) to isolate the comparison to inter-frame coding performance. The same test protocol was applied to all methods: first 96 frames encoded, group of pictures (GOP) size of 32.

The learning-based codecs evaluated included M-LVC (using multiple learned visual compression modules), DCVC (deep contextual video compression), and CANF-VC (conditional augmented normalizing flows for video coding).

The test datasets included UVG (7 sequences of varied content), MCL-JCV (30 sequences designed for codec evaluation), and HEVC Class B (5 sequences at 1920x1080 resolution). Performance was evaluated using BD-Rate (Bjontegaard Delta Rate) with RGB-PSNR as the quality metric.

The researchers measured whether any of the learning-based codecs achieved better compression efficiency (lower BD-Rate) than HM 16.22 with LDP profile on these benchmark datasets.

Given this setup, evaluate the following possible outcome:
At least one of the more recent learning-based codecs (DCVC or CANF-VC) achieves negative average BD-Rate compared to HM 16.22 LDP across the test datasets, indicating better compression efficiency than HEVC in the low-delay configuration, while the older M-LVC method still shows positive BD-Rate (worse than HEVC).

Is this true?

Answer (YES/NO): NO